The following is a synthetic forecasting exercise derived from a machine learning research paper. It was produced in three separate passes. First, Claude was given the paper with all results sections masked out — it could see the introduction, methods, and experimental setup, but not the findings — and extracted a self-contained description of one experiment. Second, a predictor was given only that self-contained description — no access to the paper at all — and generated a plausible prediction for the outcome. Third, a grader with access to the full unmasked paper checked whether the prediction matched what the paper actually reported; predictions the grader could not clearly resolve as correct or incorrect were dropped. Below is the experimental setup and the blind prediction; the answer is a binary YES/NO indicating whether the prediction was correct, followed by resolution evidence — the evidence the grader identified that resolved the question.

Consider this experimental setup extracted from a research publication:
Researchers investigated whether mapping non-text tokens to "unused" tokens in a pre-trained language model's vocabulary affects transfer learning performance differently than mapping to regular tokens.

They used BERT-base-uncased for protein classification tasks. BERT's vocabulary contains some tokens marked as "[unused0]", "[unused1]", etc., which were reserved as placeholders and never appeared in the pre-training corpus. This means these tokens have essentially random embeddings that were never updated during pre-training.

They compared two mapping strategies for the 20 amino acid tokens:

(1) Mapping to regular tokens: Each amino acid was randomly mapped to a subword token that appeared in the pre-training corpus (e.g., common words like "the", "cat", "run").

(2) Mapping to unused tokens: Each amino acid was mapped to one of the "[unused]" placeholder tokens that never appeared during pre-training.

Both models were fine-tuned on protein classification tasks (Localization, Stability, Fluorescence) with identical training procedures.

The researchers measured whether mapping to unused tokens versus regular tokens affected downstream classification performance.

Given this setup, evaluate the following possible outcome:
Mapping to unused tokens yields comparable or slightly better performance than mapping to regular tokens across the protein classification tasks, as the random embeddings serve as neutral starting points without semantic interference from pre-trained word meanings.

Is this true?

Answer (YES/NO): NO